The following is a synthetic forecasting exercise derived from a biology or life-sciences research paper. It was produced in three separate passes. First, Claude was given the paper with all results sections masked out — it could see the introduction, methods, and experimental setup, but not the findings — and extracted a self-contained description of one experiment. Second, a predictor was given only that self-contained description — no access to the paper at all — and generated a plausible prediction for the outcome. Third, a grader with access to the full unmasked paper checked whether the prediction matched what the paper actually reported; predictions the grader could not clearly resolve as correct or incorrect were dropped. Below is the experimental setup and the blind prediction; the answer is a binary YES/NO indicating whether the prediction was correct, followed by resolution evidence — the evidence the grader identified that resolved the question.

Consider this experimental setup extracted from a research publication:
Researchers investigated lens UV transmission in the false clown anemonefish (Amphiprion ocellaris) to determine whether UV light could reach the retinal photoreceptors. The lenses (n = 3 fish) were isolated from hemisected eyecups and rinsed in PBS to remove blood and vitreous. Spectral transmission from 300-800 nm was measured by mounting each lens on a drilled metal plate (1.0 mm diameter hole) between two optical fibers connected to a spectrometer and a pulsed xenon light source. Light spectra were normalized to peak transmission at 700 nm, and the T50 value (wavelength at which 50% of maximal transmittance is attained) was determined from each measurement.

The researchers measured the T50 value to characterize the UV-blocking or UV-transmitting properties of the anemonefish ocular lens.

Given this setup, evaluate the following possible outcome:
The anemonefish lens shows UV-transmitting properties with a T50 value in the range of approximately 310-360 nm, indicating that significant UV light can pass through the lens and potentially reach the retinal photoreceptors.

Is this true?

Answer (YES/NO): YES